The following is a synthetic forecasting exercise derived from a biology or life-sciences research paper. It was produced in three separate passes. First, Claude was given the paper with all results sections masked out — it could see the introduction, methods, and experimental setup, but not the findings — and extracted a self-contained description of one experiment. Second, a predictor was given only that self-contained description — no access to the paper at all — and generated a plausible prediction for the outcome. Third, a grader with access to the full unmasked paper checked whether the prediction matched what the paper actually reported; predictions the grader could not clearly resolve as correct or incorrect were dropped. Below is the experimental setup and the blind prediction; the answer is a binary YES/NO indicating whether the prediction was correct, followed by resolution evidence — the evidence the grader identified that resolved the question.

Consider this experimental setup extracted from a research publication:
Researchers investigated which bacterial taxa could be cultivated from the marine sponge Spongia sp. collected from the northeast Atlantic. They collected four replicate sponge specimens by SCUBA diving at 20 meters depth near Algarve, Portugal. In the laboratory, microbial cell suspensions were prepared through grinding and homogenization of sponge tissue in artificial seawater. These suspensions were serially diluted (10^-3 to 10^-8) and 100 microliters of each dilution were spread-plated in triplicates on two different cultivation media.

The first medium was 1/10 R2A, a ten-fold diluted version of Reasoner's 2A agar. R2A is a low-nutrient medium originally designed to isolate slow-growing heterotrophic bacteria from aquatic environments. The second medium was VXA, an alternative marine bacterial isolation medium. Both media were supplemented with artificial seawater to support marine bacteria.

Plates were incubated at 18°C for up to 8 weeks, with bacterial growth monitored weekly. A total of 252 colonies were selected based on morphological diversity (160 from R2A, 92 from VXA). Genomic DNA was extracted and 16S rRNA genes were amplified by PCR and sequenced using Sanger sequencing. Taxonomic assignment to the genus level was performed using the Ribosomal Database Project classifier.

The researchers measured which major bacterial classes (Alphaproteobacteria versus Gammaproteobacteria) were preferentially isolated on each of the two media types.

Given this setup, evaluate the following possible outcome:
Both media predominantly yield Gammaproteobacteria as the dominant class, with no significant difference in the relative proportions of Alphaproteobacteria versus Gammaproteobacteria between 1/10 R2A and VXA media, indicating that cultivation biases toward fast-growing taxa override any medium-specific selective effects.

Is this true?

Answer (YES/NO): NO